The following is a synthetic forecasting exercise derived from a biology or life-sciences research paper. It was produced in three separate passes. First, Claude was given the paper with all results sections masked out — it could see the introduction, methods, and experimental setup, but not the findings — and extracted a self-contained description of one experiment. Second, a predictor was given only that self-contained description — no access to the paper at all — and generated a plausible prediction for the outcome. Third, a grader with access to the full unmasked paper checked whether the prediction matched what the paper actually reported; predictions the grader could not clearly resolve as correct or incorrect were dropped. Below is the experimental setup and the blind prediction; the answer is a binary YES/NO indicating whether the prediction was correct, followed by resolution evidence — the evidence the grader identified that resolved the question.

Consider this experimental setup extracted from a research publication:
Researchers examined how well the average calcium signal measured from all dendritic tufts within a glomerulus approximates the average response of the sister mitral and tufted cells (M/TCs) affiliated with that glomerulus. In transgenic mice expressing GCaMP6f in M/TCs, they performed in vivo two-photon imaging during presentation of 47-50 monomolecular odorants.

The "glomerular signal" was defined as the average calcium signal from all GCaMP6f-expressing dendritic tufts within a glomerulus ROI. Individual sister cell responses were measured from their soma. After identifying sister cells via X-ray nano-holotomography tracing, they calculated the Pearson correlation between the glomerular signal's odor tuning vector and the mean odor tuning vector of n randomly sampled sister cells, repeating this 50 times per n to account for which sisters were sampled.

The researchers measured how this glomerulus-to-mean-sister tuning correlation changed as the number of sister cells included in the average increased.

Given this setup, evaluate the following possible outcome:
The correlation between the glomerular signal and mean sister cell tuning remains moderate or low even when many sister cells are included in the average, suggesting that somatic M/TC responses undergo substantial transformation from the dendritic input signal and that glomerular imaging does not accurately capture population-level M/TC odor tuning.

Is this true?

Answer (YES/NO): NO